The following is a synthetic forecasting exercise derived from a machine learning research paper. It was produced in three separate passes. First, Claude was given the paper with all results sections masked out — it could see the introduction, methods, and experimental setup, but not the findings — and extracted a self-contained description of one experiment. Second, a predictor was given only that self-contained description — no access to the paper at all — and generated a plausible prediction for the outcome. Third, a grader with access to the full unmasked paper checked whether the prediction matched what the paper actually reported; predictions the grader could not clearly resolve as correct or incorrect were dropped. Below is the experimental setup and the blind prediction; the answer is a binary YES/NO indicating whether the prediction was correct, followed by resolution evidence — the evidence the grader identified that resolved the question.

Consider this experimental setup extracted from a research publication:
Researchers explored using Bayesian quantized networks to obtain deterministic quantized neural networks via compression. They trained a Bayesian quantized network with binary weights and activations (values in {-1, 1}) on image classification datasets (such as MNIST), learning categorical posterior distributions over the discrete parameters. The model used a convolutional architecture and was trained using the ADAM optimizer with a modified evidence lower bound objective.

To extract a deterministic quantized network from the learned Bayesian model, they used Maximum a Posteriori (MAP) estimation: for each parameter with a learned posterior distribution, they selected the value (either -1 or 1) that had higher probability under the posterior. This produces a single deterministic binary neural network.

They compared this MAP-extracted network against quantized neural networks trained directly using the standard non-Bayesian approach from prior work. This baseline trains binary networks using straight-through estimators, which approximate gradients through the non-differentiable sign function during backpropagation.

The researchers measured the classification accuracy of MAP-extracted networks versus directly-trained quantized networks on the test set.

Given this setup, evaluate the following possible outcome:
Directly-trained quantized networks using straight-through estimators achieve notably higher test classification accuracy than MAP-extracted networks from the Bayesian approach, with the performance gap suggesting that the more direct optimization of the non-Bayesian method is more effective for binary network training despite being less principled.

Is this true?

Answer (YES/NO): NO